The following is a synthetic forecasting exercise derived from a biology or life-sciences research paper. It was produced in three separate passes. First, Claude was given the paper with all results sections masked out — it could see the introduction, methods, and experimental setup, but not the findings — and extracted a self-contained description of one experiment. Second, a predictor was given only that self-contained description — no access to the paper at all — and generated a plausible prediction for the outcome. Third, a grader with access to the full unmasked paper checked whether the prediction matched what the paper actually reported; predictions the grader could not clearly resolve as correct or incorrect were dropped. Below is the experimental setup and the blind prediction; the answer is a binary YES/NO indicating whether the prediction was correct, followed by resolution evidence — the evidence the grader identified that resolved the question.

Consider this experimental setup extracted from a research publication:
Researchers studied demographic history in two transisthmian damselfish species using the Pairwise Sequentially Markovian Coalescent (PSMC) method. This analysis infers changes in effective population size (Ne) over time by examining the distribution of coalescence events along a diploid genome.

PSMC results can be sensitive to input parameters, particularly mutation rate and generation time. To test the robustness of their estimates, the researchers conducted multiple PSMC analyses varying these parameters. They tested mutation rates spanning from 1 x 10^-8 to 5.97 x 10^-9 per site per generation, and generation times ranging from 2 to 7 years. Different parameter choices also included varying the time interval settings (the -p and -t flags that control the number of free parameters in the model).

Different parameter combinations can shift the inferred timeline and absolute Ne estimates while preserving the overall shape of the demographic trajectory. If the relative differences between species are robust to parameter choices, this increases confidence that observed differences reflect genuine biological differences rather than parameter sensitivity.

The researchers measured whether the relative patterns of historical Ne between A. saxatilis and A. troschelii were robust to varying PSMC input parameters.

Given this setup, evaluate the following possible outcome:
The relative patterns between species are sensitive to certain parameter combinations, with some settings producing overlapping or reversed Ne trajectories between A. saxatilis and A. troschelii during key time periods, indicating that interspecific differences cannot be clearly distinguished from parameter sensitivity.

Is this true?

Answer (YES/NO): NO